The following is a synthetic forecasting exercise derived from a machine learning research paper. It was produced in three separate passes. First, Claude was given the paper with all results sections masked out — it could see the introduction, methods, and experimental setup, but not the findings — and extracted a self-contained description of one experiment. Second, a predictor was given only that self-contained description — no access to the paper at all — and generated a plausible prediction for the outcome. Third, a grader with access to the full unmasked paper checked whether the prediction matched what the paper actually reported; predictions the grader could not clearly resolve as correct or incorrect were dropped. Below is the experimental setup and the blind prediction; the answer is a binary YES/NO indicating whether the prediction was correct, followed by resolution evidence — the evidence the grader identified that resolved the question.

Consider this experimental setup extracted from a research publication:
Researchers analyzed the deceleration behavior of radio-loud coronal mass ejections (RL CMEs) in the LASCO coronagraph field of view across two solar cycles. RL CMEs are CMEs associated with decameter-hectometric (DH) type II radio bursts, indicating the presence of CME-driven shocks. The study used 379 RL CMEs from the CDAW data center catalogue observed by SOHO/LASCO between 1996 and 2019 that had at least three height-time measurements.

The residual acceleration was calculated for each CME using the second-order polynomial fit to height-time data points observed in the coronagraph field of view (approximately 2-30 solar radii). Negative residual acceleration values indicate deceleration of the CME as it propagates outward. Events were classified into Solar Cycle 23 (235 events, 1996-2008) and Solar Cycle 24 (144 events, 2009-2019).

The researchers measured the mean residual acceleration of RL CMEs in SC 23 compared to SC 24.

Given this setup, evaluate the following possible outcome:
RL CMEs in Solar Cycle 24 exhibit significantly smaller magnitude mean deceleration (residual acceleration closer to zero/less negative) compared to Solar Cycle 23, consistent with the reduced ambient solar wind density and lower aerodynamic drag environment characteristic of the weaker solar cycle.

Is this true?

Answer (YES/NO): NO